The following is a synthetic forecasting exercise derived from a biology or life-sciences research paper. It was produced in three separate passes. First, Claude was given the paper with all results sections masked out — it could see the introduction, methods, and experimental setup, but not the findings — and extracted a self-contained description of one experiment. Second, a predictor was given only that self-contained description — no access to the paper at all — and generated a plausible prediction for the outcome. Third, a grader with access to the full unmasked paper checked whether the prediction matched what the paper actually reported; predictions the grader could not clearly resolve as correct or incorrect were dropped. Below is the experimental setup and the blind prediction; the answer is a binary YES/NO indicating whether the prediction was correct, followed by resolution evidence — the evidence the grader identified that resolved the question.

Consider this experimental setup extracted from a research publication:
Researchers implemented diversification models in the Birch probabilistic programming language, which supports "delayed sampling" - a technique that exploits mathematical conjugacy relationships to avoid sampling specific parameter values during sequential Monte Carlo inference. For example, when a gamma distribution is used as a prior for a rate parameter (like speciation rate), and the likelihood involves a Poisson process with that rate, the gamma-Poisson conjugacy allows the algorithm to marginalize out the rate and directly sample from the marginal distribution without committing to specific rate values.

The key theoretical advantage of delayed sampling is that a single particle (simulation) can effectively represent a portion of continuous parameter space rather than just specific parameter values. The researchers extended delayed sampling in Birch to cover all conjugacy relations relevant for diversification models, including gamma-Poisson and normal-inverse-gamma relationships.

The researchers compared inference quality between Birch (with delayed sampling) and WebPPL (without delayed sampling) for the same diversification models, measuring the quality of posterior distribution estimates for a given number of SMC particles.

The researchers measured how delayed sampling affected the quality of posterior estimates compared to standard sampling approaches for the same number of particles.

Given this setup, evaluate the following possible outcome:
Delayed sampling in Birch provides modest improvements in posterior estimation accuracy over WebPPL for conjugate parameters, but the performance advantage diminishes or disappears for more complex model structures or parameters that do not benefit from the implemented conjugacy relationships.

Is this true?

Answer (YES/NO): NO